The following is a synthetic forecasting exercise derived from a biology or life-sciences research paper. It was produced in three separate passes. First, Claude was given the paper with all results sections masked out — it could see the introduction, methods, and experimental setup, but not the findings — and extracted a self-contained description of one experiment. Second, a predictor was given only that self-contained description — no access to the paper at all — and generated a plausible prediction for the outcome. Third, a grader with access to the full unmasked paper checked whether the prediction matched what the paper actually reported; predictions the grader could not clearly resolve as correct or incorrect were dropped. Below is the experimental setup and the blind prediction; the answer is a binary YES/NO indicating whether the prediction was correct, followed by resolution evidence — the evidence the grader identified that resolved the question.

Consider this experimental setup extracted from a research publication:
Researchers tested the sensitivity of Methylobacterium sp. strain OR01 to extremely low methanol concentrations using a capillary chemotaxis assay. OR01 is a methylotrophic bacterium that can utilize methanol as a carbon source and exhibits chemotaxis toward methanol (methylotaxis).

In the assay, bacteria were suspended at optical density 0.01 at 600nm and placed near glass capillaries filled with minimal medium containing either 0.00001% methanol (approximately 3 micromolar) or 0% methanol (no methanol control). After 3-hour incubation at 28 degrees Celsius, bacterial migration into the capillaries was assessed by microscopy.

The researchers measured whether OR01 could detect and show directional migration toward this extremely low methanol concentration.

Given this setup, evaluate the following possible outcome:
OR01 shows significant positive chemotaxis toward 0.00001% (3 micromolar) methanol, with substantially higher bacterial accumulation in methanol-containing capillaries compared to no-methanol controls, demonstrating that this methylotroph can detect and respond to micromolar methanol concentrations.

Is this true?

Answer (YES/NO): YES